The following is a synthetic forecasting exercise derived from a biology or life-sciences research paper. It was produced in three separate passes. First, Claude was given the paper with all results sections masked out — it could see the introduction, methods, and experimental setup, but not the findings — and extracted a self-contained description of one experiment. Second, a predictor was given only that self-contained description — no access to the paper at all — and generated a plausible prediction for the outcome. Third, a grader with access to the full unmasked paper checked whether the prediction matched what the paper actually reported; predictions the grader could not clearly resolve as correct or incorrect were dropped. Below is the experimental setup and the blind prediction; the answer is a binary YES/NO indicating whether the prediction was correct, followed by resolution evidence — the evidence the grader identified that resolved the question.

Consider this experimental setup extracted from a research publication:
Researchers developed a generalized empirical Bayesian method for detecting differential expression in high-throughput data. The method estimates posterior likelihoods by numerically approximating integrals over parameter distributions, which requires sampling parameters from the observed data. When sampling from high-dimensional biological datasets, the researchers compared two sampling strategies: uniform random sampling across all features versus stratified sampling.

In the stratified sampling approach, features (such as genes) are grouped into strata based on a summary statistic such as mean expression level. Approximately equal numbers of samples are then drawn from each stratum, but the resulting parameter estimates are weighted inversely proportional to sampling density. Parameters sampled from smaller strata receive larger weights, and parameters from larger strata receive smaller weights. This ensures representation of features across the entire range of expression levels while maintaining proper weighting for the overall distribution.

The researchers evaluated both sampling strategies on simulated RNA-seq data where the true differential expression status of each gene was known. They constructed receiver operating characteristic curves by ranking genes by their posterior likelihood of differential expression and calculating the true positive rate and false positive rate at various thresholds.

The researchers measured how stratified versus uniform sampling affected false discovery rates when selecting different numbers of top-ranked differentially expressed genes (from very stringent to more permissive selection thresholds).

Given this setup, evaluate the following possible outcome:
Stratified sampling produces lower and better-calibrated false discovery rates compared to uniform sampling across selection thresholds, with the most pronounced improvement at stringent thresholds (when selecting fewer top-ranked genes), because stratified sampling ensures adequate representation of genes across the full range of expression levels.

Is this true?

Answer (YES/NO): YES